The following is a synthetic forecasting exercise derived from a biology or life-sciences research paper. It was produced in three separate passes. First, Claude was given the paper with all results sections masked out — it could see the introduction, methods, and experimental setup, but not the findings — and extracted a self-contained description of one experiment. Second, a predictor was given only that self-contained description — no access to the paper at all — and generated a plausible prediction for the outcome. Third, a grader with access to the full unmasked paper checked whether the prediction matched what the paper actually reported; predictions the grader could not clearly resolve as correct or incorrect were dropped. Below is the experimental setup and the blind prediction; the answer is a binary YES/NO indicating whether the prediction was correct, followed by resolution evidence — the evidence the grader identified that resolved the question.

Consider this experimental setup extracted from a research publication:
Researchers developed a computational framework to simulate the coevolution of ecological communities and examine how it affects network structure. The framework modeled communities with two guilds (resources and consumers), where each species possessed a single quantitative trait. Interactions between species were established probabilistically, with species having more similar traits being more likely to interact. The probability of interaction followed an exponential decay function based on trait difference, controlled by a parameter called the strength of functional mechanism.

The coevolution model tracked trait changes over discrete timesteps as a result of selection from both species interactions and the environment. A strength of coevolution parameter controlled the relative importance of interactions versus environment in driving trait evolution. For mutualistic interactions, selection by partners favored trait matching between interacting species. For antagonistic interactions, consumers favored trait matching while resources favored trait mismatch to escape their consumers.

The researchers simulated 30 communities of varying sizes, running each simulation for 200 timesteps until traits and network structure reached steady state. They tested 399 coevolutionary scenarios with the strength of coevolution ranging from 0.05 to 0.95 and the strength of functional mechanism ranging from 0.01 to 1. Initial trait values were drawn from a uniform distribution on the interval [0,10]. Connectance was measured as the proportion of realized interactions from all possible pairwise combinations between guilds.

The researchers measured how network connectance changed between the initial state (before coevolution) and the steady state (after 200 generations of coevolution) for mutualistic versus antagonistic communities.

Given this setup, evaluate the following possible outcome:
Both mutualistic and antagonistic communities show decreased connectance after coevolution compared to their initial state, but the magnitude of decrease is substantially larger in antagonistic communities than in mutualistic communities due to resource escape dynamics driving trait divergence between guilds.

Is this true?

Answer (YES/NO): NO